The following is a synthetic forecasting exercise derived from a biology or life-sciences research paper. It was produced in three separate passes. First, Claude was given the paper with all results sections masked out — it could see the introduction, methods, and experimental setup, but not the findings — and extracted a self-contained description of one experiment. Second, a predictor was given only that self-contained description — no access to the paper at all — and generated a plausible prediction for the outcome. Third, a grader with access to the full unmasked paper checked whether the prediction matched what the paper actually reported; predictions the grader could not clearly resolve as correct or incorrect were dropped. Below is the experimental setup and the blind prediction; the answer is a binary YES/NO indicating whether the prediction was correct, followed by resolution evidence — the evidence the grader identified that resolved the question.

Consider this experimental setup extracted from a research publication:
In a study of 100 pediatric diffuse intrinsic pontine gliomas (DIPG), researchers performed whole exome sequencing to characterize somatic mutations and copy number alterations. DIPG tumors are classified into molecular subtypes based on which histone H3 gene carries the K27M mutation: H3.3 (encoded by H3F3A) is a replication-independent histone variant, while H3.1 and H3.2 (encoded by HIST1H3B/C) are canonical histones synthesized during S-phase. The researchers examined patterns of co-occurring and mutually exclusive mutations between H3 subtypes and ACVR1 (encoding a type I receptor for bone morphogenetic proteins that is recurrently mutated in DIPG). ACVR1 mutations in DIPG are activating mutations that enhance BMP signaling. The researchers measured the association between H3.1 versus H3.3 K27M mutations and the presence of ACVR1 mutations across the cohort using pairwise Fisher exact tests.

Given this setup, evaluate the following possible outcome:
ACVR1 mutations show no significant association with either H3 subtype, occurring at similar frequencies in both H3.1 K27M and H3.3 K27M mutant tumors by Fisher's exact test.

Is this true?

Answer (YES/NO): NO